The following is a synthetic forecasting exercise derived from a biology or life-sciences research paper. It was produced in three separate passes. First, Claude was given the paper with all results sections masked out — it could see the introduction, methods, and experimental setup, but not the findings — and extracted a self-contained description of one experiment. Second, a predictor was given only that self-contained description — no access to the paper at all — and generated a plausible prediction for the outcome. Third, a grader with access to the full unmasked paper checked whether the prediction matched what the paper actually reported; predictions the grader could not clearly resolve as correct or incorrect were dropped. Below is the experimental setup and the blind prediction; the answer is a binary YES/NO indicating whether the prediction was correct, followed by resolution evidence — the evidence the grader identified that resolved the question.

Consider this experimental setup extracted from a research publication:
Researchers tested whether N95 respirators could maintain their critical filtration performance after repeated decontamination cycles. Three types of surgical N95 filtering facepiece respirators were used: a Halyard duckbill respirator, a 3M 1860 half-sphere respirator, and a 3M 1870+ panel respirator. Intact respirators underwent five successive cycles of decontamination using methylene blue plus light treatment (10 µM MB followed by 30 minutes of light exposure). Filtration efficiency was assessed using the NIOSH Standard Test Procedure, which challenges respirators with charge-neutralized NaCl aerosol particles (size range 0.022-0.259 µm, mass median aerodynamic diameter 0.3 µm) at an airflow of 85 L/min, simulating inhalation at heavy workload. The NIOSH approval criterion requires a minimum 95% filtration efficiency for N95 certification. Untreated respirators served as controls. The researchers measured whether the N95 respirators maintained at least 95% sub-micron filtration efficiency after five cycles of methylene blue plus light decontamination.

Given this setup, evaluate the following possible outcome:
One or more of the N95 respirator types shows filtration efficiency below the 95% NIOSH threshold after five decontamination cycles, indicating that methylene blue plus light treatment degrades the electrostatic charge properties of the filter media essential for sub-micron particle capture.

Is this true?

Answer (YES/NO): NO